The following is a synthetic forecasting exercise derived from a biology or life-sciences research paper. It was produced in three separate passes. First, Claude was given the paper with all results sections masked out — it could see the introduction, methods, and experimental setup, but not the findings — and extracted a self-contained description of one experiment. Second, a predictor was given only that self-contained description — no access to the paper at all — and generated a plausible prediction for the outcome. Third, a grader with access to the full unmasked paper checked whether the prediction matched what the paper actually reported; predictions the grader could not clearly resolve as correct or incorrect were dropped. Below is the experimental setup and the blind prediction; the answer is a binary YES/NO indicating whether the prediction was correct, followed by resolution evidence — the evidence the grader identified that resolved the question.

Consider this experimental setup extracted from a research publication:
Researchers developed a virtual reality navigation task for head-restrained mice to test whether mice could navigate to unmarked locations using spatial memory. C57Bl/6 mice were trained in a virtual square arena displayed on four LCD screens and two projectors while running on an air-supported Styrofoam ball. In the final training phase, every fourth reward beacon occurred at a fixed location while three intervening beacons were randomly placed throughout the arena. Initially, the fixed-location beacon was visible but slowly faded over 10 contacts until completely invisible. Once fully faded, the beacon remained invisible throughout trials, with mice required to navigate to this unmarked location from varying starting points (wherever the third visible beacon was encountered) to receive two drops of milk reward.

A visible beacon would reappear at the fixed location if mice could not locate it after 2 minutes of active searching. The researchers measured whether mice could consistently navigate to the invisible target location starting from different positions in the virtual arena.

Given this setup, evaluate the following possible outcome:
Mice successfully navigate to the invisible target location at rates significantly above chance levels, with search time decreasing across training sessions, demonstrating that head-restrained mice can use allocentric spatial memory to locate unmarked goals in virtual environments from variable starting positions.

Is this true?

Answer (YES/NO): YES